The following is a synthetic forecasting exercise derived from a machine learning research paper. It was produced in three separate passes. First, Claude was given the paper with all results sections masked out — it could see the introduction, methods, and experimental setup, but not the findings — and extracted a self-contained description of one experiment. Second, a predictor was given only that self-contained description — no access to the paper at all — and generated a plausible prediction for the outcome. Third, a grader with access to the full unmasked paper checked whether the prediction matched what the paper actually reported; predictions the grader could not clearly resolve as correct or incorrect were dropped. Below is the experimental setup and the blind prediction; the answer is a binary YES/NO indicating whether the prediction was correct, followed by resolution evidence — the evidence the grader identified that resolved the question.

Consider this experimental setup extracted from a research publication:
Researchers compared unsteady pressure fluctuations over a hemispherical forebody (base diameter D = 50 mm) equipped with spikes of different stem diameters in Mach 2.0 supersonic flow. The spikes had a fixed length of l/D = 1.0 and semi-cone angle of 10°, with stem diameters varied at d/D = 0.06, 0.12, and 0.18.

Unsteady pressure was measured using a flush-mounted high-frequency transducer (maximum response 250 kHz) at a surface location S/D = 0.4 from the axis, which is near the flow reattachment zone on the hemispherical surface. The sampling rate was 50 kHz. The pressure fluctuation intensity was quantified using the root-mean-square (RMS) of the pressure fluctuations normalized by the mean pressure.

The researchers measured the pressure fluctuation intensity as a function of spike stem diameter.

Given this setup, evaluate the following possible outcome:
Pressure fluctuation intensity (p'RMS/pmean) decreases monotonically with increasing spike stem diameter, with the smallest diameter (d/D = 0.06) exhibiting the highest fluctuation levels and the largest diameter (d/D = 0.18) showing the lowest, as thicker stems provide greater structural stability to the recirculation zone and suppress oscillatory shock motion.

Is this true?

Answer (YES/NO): YES